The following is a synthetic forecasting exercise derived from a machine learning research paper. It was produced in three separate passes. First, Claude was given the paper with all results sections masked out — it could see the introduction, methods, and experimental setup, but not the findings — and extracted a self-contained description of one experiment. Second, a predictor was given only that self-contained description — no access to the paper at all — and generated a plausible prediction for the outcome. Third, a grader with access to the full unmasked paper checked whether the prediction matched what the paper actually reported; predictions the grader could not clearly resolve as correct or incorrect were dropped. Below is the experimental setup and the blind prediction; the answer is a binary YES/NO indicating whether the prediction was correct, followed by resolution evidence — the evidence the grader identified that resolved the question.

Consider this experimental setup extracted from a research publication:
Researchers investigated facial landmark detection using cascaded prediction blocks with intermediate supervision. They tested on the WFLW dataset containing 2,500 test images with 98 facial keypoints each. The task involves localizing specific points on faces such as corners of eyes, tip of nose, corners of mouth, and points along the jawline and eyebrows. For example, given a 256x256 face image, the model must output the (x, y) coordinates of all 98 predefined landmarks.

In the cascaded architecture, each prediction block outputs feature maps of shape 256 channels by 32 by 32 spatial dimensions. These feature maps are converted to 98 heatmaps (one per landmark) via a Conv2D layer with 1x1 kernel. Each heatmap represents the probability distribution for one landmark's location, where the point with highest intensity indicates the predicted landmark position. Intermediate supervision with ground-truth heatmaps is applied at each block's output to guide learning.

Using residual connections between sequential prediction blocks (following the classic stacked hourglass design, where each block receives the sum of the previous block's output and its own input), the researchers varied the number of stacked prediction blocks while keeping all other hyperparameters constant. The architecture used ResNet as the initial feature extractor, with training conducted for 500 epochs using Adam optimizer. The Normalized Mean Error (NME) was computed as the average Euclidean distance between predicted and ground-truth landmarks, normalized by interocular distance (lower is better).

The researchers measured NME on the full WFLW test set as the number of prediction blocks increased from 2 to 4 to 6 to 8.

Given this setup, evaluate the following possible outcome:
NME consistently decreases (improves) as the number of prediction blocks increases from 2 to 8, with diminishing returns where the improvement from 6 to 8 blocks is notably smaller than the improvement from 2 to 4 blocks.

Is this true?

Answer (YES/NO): NO